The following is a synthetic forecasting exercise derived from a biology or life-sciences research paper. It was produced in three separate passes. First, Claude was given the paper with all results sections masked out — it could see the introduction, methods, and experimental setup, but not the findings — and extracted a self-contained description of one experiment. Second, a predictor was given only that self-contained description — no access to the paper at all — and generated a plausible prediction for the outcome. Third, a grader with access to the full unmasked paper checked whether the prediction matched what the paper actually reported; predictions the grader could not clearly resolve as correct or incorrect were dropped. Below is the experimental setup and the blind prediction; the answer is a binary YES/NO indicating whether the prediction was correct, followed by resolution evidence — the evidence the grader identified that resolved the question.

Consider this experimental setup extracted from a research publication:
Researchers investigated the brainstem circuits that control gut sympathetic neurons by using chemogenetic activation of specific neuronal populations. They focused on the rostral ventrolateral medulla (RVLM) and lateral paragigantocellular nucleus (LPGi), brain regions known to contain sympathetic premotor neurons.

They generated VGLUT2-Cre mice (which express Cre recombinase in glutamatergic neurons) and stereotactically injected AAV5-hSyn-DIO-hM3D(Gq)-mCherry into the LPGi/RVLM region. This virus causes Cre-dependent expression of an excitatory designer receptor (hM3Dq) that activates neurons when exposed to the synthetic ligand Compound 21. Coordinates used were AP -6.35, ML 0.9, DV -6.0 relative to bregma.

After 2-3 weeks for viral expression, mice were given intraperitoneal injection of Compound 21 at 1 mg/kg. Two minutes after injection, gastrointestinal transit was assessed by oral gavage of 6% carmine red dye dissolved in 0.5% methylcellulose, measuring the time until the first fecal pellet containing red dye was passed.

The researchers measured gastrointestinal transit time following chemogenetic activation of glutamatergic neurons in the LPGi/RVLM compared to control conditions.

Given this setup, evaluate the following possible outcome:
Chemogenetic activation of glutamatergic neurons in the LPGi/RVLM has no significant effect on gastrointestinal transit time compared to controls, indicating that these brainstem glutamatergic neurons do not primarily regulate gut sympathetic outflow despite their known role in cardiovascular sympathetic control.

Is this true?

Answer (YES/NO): NO